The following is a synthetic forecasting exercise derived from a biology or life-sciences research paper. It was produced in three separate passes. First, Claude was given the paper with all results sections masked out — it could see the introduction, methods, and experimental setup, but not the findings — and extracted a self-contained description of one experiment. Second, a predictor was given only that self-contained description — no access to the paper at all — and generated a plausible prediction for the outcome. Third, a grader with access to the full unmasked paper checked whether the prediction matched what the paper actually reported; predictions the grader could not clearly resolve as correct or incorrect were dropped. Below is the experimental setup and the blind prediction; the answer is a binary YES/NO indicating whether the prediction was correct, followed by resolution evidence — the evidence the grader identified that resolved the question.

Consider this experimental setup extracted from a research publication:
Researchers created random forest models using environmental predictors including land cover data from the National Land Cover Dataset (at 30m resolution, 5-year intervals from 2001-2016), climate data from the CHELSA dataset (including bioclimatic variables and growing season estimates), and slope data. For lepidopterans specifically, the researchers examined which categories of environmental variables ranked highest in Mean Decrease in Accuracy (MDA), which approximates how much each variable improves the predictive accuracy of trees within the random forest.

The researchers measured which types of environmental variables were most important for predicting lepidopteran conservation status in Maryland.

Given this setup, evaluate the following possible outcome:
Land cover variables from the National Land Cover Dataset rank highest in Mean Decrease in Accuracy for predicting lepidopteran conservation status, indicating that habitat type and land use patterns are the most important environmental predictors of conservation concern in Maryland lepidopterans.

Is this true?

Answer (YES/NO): NO